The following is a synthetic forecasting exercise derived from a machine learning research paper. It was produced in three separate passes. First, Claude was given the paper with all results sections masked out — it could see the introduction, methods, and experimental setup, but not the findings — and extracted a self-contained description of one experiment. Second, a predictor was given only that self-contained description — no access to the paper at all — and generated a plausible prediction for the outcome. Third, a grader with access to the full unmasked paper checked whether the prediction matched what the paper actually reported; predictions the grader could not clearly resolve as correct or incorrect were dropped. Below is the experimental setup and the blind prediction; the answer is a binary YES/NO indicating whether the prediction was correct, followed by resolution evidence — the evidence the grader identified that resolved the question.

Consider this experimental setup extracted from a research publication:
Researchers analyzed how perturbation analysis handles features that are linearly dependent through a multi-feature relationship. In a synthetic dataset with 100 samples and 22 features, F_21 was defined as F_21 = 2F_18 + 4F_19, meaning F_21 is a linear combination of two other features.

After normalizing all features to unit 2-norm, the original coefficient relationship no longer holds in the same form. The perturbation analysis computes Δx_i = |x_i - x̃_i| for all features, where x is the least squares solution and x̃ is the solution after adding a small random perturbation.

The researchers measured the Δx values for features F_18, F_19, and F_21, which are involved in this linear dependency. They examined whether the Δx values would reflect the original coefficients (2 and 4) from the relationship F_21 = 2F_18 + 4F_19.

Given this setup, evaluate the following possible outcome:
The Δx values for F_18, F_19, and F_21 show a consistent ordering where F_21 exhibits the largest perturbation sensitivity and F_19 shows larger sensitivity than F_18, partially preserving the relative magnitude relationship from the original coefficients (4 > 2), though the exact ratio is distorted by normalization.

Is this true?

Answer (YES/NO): NO